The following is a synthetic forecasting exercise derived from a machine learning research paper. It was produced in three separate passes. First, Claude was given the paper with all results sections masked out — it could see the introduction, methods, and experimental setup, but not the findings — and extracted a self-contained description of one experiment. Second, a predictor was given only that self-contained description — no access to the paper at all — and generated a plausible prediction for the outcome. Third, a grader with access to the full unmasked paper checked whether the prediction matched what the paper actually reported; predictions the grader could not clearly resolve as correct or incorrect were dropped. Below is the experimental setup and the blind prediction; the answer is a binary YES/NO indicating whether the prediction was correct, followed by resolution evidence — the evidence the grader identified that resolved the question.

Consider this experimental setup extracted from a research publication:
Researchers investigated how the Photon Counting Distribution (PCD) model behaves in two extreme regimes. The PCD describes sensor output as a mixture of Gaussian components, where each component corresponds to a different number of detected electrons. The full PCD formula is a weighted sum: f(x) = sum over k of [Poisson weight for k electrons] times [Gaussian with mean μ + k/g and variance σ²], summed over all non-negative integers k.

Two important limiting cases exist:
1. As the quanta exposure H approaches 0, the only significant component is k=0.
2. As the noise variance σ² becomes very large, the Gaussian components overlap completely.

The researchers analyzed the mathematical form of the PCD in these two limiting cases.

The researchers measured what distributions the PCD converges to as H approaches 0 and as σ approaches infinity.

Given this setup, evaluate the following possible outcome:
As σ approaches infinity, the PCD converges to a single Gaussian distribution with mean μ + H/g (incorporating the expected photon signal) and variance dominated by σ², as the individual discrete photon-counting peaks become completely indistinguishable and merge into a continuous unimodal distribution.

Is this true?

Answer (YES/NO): NO